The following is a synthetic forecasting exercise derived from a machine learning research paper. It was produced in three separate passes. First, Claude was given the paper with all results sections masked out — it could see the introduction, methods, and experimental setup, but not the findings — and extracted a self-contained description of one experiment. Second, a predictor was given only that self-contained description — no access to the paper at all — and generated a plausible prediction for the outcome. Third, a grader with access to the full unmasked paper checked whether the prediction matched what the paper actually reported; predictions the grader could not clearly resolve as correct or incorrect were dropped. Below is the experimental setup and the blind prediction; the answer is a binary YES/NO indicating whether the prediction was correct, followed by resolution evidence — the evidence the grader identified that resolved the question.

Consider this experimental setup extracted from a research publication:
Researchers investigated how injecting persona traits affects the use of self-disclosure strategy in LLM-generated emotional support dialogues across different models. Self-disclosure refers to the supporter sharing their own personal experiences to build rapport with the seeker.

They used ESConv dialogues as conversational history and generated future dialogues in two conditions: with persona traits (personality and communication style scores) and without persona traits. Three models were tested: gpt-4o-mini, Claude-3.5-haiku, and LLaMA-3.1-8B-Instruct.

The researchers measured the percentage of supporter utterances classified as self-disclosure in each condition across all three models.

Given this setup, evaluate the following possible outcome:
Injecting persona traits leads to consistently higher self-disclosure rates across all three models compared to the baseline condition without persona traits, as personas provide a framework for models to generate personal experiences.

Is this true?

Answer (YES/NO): NO